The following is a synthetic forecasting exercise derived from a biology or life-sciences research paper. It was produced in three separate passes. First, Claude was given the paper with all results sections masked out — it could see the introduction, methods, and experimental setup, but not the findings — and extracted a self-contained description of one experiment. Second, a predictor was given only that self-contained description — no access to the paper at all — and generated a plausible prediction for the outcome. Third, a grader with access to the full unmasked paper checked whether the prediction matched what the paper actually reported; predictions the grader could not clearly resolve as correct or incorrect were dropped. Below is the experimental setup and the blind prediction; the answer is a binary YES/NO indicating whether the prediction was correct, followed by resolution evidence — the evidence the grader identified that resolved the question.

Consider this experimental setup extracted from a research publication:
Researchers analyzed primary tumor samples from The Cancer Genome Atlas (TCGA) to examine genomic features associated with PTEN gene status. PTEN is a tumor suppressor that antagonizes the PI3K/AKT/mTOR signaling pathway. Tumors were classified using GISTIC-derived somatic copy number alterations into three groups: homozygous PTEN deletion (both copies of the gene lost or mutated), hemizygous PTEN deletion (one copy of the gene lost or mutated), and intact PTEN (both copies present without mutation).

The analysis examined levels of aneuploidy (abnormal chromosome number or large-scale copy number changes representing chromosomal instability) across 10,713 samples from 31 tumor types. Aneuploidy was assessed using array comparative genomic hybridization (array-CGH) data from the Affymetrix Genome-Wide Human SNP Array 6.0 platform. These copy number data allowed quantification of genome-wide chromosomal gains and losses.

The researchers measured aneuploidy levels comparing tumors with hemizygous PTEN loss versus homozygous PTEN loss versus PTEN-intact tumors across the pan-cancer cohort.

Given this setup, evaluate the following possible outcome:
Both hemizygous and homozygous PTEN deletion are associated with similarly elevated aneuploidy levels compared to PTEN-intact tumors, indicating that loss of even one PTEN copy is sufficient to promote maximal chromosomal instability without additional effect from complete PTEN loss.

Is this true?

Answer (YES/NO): NO